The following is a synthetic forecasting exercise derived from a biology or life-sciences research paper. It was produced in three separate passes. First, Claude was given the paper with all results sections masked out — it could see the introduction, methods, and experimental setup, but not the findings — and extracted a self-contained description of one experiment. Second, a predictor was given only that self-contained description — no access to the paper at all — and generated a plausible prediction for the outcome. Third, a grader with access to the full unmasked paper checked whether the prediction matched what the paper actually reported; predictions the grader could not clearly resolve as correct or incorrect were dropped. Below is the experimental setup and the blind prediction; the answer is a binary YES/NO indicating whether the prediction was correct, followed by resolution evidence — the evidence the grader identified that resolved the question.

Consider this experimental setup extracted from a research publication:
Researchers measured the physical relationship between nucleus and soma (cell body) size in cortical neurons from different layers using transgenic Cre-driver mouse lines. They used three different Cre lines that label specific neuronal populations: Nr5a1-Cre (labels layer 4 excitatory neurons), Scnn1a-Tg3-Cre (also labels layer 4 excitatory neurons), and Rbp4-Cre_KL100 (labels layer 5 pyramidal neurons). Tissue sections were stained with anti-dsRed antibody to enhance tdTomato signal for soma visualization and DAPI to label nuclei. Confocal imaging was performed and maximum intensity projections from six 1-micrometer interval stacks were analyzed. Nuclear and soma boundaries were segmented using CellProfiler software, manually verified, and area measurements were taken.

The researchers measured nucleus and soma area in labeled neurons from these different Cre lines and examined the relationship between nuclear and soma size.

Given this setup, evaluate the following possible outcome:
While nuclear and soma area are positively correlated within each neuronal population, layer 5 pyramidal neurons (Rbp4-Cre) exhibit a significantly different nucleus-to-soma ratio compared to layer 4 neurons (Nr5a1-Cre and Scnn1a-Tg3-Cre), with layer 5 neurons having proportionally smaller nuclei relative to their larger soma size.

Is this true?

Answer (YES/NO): YES